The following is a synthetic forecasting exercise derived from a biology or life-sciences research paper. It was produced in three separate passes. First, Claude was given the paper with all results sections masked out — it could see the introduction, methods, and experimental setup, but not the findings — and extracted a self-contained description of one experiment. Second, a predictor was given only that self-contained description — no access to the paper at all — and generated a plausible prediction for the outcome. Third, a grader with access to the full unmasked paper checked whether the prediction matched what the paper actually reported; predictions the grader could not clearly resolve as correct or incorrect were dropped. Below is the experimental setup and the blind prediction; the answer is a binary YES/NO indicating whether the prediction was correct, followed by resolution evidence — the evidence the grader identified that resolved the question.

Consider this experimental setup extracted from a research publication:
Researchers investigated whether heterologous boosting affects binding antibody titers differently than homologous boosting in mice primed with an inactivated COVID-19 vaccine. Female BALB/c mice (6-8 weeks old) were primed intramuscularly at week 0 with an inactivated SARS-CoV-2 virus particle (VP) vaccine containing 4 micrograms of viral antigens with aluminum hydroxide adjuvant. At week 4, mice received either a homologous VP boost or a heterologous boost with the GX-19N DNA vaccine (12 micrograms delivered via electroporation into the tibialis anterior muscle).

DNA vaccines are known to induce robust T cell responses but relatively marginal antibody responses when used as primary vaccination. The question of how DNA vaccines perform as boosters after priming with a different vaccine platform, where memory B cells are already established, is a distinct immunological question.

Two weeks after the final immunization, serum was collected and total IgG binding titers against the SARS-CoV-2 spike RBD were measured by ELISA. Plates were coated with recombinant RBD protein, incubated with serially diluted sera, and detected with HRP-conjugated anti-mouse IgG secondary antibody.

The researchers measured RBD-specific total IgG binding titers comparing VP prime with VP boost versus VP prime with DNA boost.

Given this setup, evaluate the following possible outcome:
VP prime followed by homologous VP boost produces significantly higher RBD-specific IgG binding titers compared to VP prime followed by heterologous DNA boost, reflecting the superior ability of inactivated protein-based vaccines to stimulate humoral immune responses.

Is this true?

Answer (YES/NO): NO